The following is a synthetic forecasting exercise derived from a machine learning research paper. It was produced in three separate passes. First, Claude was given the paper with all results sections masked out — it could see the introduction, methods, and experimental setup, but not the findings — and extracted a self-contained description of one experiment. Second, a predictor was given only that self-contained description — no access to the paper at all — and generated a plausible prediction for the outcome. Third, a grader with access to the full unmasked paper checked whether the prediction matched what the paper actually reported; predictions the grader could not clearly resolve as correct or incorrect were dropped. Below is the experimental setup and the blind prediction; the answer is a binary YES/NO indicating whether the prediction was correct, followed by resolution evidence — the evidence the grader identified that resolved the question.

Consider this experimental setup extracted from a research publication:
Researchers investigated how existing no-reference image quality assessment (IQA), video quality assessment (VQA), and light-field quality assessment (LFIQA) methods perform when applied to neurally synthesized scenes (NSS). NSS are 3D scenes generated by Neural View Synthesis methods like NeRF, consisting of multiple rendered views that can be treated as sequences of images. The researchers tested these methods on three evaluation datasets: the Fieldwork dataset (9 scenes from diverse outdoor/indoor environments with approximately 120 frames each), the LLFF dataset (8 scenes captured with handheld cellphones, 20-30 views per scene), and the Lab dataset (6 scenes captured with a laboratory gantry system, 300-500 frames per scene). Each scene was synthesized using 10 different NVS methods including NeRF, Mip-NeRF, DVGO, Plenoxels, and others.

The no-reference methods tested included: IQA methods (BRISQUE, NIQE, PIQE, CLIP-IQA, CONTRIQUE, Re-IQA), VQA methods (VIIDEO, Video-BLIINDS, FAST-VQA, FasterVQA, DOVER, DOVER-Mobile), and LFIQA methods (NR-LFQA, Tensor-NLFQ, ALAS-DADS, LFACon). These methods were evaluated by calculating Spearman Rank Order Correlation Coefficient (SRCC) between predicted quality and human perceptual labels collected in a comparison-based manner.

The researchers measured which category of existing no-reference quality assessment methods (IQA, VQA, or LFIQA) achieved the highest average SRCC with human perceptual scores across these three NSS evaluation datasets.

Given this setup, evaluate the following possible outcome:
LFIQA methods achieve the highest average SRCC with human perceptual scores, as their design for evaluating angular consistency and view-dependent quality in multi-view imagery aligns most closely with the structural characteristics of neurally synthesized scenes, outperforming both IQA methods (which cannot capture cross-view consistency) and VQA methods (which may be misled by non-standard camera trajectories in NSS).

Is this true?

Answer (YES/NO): NO